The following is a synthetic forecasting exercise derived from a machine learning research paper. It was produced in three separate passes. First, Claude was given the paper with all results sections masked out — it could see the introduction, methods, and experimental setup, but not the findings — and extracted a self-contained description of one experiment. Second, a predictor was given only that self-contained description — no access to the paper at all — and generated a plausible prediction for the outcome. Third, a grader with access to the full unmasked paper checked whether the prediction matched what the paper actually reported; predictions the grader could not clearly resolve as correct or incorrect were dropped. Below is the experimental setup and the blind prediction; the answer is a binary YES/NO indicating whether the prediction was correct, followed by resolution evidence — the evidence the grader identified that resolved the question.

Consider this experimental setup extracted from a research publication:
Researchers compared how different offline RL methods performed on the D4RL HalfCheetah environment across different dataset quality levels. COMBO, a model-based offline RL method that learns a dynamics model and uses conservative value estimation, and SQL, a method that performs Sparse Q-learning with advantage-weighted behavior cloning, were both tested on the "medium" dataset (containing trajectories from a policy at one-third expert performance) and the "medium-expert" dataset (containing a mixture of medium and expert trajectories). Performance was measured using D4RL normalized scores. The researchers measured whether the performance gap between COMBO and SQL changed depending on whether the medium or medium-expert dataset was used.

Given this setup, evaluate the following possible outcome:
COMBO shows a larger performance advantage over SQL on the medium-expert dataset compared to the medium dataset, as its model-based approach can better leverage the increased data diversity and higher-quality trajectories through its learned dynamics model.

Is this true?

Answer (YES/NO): NO